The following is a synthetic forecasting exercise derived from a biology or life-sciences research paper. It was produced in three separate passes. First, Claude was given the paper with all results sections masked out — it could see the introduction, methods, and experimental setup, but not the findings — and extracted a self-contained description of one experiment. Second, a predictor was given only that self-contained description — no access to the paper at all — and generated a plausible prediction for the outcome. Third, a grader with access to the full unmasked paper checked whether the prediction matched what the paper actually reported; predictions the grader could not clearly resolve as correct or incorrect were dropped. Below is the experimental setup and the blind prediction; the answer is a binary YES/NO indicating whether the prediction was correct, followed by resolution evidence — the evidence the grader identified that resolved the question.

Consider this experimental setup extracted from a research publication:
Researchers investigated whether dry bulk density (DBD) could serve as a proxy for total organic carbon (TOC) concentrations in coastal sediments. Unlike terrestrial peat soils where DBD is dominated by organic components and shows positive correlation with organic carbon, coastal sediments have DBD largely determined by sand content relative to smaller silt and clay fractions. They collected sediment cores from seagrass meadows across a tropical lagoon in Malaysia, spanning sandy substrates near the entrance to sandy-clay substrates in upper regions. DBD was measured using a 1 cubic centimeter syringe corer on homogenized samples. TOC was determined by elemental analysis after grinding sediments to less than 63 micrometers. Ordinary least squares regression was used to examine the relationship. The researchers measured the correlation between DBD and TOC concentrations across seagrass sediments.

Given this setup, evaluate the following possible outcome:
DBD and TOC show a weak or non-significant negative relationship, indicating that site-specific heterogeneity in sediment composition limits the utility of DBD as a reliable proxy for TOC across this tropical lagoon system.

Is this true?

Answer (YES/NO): NO